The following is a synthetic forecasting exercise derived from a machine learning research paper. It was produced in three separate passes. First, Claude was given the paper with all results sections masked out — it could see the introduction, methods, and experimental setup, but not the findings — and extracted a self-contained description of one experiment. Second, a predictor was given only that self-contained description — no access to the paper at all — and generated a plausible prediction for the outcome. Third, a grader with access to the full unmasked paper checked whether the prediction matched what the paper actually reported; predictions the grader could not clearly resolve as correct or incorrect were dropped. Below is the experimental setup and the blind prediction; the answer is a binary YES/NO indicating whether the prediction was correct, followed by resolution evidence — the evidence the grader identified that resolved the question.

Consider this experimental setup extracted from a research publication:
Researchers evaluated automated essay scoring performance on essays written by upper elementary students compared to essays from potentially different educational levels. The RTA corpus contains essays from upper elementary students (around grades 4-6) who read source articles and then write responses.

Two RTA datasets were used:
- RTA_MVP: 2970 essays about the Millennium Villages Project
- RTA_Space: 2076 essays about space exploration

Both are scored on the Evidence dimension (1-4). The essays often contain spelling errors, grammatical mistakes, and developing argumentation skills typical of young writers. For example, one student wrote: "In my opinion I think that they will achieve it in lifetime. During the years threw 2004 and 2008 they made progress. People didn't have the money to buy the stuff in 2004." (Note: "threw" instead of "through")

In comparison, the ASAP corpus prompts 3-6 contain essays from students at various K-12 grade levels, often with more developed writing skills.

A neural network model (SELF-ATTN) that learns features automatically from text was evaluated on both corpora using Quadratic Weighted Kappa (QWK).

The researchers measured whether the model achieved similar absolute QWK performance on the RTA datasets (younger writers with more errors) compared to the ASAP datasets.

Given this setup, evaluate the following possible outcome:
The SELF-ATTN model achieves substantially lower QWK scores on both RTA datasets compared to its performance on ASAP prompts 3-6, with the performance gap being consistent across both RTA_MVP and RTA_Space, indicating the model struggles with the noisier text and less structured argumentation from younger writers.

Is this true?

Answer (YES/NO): NO